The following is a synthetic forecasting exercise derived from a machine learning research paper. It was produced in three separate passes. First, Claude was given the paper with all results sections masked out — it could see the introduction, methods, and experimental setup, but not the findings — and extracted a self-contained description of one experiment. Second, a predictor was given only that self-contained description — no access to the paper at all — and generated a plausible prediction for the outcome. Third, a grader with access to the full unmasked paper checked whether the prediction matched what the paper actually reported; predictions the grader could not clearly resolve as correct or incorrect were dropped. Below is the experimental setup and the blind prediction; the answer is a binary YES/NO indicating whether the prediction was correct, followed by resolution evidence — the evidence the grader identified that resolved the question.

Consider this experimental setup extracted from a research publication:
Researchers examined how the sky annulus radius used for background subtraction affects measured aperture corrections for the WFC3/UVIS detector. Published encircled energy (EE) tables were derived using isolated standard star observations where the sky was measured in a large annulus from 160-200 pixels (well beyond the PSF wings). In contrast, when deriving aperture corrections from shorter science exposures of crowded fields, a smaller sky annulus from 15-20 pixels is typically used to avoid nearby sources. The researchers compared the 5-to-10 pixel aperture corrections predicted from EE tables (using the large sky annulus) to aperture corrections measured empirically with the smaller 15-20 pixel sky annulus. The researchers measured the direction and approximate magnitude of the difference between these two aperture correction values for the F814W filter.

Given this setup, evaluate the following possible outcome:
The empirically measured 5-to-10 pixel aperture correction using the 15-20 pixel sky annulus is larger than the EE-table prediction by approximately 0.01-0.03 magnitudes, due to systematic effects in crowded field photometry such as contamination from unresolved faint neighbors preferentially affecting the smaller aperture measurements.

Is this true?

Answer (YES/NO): NO